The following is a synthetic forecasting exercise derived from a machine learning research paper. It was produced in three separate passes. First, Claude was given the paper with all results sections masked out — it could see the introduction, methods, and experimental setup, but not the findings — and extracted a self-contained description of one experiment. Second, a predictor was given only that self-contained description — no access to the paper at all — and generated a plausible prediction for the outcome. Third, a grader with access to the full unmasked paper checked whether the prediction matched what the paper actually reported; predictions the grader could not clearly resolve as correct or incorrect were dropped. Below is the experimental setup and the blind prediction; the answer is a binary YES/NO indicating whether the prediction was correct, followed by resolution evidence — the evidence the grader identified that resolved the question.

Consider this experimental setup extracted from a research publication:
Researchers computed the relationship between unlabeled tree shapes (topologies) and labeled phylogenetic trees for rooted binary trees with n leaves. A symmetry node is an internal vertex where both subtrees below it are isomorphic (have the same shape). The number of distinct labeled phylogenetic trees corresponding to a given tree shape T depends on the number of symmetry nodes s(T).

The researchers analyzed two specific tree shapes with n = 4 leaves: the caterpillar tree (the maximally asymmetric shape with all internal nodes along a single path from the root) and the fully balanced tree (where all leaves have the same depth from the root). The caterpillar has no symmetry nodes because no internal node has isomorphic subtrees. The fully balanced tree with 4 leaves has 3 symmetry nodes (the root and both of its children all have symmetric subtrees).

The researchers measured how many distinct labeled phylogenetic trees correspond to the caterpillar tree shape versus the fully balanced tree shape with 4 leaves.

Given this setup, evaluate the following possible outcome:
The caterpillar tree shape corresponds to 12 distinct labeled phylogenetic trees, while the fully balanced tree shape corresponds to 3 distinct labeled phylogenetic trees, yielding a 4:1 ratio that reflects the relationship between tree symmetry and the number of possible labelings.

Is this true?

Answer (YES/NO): YES